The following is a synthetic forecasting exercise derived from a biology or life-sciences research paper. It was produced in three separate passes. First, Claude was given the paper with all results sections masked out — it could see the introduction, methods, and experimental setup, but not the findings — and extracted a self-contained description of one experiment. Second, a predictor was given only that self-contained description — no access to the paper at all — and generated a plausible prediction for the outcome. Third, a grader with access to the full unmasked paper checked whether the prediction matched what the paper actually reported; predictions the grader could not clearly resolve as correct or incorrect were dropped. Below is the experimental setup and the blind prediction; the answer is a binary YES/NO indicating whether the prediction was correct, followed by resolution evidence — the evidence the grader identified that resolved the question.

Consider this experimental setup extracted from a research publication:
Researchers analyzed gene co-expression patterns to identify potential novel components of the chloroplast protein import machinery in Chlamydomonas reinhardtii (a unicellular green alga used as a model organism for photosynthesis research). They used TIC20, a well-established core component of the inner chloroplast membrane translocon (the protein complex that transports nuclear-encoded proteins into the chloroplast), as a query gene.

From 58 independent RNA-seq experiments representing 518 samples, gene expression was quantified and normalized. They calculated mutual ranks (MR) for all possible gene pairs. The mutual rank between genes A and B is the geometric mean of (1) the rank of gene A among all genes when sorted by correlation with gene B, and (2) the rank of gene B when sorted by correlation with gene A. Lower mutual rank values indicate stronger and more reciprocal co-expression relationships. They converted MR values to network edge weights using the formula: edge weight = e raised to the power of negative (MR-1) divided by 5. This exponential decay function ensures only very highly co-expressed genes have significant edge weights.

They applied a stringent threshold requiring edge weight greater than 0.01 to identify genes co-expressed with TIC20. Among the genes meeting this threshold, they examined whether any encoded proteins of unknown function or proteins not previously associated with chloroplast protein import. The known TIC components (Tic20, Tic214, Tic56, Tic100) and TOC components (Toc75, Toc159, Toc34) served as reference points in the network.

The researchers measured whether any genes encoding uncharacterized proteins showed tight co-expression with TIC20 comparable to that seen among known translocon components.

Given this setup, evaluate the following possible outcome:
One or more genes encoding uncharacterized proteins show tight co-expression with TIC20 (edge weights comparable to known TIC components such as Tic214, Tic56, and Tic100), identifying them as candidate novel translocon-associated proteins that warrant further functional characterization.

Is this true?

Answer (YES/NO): YES